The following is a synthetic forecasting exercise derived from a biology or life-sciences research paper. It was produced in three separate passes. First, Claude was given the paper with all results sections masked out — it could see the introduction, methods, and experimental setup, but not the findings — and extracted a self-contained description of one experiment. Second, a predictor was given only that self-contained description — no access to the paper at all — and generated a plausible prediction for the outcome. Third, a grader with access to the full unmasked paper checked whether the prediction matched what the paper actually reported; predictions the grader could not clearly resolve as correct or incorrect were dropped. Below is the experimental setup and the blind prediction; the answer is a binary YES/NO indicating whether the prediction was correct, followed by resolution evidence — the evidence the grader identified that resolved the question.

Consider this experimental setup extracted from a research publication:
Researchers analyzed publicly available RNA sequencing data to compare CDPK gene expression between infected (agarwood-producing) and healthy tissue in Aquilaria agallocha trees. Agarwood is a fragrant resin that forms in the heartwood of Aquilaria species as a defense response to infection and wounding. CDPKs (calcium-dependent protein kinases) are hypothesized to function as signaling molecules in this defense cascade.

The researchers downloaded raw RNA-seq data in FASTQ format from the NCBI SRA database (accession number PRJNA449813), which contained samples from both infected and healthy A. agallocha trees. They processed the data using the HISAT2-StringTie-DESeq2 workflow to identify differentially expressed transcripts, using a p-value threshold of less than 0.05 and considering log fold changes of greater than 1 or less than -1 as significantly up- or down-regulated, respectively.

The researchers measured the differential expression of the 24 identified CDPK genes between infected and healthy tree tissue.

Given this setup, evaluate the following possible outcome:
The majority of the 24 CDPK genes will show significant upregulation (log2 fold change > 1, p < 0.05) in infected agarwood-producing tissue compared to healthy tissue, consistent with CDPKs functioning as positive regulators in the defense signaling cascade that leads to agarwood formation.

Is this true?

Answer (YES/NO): NO